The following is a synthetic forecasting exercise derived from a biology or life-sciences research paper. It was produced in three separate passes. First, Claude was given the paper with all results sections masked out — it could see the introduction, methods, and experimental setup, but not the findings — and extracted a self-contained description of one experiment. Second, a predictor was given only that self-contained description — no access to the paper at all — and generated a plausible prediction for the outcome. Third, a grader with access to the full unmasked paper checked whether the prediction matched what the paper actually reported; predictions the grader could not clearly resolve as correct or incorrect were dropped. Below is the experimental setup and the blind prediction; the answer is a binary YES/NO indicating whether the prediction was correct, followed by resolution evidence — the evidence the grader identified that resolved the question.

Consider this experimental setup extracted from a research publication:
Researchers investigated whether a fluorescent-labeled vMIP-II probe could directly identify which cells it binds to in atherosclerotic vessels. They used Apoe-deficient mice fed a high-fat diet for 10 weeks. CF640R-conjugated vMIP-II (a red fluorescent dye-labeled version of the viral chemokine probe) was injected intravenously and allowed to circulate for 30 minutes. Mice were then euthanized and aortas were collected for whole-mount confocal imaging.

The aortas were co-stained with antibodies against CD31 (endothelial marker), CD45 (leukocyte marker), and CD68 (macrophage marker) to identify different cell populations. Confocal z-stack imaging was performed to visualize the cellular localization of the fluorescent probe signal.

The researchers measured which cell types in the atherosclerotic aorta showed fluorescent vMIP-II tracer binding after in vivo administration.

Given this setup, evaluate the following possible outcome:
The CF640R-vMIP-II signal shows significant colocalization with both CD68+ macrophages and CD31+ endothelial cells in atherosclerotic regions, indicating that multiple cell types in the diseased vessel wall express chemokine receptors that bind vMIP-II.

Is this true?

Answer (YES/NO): NO